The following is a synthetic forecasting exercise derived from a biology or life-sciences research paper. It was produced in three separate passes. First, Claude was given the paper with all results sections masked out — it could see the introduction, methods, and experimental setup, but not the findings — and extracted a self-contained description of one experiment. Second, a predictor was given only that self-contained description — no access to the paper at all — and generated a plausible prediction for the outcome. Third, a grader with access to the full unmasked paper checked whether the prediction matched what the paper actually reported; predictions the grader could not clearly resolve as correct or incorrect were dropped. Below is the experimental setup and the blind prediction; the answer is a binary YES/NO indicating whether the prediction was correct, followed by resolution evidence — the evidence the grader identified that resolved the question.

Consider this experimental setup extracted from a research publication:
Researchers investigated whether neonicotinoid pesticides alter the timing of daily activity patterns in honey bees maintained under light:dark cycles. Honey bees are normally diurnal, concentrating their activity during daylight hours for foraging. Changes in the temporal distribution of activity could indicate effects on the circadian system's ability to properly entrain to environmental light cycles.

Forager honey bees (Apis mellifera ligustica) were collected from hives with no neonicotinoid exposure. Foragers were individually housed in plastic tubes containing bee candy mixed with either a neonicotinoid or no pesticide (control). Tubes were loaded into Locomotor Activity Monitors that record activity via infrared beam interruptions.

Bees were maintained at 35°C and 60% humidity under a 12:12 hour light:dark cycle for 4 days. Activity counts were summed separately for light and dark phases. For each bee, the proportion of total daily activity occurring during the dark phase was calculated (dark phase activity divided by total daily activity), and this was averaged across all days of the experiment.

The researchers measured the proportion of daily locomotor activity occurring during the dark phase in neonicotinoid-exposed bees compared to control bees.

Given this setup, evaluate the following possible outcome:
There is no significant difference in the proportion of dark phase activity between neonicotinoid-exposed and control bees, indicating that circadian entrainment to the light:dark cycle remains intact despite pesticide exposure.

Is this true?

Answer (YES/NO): NO